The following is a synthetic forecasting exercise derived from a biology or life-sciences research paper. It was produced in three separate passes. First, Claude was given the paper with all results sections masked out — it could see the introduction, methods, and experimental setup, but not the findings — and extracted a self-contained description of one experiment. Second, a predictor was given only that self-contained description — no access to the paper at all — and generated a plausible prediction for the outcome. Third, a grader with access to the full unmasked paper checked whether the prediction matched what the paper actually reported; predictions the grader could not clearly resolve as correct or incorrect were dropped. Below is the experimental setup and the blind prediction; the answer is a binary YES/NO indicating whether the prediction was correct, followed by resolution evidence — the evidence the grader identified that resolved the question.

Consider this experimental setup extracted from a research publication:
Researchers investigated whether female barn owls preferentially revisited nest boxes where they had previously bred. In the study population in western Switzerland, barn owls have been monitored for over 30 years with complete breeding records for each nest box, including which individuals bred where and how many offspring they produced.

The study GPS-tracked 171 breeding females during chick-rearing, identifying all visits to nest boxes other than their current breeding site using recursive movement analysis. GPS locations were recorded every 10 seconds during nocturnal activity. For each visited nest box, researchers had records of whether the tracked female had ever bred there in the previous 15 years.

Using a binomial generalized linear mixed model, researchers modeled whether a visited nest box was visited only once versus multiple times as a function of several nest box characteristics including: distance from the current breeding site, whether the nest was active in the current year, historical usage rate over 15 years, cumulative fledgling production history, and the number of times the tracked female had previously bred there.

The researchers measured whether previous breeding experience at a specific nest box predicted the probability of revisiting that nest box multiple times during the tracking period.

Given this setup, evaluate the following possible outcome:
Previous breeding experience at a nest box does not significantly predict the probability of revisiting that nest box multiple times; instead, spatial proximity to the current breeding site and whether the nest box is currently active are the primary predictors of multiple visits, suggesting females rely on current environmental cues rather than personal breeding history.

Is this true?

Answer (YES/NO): NO